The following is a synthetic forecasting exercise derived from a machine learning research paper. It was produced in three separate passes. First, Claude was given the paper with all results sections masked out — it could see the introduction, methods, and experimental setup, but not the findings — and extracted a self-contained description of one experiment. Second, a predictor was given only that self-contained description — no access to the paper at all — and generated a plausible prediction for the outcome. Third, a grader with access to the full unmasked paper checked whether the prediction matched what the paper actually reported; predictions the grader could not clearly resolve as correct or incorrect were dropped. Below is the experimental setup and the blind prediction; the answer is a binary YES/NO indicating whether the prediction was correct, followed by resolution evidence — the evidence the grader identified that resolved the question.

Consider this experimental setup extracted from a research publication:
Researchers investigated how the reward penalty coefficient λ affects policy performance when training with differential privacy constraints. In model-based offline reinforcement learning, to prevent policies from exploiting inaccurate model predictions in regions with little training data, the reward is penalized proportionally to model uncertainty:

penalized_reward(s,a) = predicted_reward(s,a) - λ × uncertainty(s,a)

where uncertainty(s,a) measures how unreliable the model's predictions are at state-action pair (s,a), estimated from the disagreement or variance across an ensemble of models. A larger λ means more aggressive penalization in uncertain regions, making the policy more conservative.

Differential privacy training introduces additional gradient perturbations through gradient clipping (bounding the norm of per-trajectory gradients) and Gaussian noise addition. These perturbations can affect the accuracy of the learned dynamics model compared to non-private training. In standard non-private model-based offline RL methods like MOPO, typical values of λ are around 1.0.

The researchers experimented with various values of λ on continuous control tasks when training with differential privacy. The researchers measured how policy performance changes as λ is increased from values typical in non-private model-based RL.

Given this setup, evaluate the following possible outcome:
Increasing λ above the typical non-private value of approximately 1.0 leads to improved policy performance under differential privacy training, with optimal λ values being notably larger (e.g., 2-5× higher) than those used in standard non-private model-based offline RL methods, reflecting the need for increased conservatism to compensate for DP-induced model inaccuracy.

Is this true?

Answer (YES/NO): YES